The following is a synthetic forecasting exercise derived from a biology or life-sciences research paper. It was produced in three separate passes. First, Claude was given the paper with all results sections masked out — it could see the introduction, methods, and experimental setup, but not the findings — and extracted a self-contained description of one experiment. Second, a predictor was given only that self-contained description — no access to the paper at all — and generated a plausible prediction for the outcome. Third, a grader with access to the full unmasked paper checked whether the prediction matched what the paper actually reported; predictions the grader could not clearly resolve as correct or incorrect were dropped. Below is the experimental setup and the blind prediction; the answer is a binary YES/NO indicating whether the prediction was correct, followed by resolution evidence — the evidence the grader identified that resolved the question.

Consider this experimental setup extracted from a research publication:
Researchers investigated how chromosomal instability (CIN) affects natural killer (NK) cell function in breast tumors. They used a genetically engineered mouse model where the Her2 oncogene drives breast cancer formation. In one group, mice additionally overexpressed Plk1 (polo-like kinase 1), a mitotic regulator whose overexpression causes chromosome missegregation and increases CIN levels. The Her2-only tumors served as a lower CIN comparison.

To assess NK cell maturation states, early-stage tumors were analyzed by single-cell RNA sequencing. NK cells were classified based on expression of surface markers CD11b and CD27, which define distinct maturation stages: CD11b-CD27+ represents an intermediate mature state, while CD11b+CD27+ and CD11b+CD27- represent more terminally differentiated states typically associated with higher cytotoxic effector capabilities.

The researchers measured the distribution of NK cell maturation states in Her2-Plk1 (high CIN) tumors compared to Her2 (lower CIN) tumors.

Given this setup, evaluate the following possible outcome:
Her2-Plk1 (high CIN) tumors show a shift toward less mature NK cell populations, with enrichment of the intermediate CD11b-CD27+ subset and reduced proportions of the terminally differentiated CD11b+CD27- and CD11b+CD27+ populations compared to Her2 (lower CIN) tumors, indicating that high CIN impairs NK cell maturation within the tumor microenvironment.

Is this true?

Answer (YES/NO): YES